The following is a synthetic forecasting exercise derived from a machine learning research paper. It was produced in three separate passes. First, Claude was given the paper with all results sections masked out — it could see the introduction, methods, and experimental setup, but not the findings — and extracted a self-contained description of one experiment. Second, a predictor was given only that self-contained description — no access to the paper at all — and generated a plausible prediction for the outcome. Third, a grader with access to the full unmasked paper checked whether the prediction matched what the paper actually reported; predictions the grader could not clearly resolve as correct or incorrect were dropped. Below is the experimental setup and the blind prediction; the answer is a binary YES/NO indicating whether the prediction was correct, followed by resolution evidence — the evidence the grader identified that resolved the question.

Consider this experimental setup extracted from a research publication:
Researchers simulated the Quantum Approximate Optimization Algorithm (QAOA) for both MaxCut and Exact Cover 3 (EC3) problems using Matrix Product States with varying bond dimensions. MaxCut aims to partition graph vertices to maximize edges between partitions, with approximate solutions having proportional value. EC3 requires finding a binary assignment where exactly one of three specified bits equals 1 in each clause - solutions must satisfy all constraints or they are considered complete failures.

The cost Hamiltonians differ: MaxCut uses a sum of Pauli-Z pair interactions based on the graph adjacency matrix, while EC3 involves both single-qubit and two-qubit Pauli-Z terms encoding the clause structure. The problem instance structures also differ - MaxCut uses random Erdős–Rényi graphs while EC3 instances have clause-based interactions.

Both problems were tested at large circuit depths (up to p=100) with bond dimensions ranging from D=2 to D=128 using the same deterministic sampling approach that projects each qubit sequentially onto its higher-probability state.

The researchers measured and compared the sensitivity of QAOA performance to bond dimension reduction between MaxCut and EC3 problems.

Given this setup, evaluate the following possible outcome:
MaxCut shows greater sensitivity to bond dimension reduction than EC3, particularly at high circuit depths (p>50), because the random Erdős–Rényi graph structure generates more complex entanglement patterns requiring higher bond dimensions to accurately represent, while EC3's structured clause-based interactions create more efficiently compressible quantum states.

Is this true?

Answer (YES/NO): NO